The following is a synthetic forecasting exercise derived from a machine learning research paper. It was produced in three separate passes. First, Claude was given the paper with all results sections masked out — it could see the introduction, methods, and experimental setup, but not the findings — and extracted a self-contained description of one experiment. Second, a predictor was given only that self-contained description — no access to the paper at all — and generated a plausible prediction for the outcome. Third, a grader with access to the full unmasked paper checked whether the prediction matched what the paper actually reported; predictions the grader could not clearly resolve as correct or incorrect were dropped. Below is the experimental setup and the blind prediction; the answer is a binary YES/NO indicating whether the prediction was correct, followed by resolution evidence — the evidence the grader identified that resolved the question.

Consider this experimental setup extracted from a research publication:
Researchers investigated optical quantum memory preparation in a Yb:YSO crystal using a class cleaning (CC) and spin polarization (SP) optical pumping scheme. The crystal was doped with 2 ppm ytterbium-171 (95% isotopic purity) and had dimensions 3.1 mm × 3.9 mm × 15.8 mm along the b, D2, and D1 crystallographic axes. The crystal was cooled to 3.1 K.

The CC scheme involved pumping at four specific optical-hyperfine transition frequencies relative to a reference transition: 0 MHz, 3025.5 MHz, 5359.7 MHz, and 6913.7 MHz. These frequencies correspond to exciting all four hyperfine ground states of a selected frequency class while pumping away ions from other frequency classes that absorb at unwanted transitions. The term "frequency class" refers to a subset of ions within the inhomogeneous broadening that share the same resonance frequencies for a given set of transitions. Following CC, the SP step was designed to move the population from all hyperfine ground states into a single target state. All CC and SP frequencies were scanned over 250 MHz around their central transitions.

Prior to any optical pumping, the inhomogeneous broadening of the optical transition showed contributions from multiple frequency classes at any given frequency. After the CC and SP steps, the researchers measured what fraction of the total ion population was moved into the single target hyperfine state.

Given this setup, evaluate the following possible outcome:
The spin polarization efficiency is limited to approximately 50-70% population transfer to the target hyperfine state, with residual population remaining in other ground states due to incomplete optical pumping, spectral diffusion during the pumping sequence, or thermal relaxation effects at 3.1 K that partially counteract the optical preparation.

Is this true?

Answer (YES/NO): NO